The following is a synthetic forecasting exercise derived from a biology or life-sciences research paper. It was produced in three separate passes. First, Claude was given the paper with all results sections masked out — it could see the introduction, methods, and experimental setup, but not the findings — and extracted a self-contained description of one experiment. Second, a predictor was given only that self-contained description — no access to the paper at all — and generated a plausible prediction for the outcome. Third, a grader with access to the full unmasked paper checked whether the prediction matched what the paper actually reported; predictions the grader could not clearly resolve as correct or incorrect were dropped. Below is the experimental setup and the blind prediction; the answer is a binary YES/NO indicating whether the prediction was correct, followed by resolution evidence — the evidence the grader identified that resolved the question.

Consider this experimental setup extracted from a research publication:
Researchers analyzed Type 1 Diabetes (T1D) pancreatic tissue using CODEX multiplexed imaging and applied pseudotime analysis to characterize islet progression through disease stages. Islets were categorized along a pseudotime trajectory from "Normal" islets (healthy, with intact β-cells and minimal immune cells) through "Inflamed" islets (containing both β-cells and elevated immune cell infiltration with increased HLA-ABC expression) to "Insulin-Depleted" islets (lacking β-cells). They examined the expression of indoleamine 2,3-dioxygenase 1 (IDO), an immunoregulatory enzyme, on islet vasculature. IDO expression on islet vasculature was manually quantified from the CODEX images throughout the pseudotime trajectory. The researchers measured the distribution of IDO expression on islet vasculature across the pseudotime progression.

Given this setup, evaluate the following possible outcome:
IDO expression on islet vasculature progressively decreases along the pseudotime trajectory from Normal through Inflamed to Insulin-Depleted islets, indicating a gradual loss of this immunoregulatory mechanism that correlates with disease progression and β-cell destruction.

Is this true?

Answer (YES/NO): NO